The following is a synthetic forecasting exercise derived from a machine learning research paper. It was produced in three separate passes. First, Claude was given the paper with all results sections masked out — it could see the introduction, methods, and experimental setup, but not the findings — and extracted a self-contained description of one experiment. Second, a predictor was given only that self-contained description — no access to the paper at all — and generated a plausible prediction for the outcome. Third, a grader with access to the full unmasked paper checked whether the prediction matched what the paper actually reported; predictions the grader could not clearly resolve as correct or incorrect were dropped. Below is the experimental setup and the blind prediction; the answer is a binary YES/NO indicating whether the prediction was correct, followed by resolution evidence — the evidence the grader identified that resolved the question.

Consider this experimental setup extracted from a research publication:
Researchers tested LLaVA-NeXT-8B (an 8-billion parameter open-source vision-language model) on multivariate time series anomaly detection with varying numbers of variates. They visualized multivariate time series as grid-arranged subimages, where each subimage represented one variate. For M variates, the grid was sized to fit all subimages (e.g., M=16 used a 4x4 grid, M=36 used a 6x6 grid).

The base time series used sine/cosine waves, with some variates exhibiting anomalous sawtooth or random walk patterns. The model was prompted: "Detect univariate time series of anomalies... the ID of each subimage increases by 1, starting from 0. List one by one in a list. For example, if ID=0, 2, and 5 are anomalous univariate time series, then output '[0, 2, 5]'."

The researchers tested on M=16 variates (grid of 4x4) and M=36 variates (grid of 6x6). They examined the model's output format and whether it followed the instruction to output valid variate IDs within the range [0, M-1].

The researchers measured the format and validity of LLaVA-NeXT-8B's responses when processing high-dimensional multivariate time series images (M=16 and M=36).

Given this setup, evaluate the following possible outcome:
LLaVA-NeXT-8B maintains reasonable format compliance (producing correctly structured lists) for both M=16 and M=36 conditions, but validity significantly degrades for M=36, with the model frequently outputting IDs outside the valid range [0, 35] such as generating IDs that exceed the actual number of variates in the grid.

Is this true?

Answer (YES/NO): NO